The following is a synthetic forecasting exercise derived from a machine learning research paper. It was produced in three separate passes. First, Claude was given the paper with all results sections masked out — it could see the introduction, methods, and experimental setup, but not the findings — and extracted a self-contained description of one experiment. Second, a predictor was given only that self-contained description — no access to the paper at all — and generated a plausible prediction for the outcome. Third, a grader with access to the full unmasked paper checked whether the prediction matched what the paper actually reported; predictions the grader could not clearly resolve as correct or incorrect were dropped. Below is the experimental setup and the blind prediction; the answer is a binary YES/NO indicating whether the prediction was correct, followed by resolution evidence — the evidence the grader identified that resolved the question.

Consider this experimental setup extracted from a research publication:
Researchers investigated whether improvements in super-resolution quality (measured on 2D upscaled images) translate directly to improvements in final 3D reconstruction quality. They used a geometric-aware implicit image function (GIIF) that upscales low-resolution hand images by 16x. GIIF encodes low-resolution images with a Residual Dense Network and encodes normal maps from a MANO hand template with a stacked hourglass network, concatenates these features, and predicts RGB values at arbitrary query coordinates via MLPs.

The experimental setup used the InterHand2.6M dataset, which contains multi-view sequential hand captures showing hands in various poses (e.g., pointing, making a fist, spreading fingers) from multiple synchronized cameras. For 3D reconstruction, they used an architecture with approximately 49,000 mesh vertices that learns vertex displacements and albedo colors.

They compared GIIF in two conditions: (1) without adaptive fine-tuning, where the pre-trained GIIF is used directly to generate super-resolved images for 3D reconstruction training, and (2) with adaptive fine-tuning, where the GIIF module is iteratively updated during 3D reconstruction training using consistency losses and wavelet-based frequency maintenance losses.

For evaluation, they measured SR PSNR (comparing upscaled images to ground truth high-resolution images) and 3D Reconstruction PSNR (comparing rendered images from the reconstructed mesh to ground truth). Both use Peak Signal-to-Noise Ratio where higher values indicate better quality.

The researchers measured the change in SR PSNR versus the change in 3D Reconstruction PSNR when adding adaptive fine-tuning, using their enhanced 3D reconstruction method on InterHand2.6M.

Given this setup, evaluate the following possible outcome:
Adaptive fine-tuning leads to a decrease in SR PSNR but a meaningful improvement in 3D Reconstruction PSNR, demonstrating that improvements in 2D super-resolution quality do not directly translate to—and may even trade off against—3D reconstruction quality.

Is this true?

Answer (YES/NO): NO